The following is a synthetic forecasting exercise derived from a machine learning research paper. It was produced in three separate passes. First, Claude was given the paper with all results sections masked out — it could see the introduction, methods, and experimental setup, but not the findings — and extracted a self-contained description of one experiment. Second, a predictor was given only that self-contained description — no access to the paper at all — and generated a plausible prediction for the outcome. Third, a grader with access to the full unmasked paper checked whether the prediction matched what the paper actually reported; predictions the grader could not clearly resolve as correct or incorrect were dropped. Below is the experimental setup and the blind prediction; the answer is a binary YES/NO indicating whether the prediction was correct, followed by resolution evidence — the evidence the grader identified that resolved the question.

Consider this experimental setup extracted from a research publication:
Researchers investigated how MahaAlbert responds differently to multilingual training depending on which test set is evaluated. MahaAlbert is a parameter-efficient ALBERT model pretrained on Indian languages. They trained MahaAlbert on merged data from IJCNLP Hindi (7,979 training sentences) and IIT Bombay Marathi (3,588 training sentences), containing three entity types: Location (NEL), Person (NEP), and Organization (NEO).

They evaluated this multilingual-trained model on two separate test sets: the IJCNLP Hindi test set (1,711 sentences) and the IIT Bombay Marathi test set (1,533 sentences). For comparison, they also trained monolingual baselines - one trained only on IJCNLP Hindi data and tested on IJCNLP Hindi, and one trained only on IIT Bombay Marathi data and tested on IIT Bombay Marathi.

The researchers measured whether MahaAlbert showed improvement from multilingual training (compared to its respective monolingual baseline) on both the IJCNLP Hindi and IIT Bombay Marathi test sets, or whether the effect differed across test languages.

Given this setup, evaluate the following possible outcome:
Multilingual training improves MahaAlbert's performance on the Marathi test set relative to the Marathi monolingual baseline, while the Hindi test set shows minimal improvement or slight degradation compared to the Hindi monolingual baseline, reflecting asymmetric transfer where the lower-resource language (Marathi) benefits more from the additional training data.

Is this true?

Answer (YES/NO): NO